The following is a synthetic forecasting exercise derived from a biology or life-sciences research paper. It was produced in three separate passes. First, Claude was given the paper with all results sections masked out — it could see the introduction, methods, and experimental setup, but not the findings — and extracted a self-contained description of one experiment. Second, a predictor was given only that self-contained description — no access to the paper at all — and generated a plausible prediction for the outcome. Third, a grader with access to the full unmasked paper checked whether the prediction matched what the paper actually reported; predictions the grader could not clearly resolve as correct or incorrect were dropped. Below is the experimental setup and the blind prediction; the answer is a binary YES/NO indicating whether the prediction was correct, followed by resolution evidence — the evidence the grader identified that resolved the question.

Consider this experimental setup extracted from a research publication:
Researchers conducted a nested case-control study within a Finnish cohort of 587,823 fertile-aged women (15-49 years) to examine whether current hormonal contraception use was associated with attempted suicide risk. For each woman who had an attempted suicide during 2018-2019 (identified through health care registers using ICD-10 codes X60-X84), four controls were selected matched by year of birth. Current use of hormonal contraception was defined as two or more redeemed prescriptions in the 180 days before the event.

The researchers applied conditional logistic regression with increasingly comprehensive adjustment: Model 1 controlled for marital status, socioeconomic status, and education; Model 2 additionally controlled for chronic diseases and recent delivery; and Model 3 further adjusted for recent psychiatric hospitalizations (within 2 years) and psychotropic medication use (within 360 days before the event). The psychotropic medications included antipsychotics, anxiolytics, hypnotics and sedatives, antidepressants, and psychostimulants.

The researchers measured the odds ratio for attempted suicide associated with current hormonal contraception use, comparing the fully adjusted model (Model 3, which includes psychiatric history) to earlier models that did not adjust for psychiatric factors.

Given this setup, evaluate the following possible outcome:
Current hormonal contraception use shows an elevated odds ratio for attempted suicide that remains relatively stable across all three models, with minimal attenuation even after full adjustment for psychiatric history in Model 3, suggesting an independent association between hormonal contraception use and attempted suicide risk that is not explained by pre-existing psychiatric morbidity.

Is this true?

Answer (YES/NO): NO